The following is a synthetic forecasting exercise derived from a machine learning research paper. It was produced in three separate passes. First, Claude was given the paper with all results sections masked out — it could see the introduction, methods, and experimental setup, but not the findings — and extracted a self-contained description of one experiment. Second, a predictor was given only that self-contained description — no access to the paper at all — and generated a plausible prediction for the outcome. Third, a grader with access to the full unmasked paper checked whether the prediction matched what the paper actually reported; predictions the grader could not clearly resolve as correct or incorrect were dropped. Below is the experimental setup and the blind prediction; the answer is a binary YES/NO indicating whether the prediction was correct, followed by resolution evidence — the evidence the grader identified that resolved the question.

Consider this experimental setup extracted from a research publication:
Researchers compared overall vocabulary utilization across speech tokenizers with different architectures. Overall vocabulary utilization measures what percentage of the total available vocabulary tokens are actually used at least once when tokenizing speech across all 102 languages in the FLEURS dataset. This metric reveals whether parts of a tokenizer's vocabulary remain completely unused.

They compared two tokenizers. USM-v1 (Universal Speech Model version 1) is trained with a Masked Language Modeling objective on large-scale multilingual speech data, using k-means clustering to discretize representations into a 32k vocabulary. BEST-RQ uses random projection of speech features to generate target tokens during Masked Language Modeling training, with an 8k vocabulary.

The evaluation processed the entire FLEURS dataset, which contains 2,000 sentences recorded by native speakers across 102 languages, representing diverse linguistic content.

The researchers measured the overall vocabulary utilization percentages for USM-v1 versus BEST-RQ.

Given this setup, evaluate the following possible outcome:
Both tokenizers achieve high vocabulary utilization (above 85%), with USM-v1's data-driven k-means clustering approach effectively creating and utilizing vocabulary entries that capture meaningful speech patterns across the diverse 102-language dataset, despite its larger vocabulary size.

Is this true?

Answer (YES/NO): NO